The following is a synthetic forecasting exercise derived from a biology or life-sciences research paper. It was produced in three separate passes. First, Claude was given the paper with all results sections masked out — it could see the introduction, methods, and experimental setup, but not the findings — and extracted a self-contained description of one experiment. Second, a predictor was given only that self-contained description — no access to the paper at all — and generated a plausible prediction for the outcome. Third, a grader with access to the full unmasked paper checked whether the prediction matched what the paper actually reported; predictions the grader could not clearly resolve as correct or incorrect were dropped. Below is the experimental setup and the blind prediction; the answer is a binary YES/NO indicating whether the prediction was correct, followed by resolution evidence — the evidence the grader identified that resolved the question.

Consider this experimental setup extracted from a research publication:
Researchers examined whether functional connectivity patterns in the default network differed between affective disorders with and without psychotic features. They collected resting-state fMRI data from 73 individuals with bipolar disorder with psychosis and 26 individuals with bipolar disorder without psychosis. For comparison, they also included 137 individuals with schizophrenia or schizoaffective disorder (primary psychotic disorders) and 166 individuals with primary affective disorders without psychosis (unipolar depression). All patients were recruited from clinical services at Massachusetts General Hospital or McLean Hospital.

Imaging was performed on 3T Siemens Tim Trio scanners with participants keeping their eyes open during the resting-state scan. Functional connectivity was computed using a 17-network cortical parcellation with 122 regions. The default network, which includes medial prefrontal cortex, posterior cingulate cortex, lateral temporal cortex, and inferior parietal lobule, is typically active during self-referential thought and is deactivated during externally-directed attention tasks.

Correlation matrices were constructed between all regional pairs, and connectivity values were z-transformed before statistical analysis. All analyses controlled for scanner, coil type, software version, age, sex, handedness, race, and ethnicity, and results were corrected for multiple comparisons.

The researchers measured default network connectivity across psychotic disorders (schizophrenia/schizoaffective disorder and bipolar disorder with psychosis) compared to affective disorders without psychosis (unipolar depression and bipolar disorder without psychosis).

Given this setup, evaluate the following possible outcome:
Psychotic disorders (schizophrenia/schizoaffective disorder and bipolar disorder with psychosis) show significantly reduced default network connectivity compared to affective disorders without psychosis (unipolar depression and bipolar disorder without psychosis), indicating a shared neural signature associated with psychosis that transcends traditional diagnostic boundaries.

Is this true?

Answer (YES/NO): YES